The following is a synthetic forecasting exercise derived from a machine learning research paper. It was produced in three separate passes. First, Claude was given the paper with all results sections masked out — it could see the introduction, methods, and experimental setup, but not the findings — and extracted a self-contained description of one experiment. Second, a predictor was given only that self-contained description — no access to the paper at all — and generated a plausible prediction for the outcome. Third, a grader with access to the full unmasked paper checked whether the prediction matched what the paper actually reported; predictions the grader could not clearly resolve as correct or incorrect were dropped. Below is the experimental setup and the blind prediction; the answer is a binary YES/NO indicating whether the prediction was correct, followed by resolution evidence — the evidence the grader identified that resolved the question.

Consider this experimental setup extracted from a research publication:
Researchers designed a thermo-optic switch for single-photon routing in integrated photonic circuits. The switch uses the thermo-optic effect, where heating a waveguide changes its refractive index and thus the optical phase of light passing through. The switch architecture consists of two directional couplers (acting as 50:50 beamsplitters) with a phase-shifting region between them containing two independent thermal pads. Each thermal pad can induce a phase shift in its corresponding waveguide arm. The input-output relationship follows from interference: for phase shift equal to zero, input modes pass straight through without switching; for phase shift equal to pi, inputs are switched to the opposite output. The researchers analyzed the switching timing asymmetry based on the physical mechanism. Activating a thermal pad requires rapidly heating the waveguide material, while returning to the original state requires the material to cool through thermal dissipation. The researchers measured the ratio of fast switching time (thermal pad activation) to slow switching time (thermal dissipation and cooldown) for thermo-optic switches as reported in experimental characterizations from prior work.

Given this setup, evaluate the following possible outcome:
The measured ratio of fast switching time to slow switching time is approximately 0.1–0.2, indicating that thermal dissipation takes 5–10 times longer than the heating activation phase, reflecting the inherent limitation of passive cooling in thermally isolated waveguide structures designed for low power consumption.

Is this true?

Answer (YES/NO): NO